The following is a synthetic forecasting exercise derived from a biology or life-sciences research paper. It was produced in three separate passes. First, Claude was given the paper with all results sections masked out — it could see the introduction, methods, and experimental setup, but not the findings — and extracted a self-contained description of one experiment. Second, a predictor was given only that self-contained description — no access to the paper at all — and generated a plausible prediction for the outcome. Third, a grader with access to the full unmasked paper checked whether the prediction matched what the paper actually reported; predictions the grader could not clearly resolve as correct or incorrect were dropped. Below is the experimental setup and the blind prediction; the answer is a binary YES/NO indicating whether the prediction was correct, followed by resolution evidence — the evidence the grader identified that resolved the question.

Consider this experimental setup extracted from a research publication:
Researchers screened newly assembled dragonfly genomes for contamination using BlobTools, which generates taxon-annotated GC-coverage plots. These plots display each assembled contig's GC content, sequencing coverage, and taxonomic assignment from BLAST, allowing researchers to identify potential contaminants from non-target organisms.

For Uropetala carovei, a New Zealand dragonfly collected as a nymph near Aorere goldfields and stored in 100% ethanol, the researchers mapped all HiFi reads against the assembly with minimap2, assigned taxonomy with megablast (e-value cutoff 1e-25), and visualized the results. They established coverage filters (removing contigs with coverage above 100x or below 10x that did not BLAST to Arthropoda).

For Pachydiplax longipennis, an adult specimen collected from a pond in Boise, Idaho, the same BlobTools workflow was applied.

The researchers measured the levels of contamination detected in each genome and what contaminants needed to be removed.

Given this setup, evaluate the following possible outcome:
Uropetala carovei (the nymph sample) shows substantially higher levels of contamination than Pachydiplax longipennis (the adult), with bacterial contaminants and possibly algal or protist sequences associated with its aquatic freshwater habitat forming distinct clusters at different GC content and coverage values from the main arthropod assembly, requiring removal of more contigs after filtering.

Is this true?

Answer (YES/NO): NO